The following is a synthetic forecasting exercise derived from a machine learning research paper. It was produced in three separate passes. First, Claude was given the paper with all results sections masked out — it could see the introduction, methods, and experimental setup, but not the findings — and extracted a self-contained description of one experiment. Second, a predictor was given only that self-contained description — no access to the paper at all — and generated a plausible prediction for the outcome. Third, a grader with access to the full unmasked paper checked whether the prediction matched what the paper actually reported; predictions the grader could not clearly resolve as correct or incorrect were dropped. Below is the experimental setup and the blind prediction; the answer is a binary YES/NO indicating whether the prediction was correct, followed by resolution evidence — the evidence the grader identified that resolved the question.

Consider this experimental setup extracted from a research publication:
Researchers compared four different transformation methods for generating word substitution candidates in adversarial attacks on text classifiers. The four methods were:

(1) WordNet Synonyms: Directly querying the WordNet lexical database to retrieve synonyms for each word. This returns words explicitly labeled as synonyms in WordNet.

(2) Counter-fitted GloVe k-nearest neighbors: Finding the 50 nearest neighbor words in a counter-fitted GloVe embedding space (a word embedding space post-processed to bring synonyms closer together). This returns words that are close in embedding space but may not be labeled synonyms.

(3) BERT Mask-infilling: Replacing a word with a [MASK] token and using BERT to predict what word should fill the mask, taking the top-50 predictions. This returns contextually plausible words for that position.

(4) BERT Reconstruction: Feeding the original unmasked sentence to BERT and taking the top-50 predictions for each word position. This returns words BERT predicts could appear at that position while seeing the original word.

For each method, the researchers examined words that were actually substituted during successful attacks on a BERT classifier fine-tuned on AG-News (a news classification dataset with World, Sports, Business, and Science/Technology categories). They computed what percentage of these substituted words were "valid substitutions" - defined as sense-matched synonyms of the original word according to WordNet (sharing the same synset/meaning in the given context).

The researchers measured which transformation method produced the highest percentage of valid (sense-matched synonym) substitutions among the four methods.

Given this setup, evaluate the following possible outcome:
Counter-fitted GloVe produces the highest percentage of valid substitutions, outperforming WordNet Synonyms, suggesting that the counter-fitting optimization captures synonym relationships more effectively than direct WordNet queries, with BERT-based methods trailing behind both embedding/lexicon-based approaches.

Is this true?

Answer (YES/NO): NO